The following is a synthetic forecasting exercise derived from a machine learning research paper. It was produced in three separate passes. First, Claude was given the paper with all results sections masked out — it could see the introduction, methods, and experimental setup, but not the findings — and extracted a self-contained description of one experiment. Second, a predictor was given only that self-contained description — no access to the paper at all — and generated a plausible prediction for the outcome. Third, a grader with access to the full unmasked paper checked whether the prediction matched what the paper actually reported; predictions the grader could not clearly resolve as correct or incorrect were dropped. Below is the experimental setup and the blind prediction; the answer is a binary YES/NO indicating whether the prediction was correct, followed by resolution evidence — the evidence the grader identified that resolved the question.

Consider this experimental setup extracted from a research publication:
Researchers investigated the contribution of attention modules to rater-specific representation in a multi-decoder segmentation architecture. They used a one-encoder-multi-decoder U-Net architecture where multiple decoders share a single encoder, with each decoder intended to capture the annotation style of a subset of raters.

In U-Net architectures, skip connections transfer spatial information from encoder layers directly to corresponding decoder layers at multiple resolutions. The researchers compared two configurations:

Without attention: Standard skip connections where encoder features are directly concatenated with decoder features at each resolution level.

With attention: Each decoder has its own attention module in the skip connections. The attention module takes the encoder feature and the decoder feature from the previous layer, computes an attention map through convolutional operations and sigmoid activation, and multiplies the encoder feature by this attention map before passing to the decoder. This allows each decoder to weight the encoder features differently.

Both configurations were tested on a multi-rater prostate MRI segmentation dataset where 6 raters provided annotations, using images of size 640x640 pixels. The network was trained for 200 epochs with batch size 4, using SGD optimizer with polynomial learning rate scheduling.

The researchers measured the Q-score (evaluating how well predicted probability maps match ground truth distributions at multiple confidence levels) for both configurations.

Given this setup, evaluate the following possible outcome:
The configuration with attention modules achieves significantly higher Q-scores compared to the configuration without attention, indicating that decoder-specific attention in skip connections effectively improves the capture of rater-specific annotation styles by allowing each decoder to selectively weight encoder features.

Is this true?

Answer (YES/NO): NO